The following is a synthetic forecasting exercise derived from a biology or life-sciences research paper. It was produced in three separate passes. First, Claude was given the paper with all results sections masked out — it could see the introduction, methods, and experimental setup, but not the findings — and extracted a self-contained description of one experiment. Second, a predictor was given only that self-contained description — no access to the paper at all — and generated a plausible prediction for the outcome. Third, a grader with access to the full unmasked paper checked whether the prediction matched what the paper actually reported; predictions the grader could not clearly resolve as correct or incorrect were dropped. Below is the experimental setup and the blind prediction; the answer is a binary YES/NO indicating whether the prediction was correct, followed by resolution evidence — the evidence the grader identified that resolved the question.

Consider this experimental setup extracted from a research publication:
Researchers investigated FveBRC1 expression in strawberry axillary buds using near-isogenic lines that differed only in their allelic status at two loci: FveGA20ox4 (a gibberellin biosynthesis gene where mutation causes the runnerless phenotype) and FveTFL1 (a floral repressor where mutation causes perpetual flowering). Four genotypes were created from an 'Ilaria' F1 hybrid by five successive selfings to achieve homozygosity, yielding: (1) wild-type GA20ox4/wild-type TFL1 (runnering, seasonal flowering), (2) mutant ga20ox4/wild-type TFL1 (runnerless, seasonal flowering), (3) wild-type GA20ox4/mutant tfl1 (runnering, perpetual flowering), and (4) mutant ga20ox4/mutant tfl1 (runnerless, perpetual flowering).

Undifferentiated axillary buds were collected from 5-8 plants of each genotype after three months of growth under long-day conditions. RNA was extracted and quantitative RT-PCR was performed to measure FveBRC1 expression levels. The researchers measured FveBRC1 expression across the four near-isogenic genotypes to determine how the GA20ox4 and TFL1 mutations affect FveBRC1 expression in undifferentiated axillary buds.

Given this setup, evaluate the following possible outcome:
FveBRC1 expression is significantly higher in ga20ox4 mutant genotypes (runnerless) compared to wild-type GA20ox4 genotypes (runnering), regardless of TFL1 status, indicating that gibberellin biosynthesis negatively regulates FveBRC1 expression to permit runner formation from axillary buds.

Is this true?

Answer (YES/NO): NO